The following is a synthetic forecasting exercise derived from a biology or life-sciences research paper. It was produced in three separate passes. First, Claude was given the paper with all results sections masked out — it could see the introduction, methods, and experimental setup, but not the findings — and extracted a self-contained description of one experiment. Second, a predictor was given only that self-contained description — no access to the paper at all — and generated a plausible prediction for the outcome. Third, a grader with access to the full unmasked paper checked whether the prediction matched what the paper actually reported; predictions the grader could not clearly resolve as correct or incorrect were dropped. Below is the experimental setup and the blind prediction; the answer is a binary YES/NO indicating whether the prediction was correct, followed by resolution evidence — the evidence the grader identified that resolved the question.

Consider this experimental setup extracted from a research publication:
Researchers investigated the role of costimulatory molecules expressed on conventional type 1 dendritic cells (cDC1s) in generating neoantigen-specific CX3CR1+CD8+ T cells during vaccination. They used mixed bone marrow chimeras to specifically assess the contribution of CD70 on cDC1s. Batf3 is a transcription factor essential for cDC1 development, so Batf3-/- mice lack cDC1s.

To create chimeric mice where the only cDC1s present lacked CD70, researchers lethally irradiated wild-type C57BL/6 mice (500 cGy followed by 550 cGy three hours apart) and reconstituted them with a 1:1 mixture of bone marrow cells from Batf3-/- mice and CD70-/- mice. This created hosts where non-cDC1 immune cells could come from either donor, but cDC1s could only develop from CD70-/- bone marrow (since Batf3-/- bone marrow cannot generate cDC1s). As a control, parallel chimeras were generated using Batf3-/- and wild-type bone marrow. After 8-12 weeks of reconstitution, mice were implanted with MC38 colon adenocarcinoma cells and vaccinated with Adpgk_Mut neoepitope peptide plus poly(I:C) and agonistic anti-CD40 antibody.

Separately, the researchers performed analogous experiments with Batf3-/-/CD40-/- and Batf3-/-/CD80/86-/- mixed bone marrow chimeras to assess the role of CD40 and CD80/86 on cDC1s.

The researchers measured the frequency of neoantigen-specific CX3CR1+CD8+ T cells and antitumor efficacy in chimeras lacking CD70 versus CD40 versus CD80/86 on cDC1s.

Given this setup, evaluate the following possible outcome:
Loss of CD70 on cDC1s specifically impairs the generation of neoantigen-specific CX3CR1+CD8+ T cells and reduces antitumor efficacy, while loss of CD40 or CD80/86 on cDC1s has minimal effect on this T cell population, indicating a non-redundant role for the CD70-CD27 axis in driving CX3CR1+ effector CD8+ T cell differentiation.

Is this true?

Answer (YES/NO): NO